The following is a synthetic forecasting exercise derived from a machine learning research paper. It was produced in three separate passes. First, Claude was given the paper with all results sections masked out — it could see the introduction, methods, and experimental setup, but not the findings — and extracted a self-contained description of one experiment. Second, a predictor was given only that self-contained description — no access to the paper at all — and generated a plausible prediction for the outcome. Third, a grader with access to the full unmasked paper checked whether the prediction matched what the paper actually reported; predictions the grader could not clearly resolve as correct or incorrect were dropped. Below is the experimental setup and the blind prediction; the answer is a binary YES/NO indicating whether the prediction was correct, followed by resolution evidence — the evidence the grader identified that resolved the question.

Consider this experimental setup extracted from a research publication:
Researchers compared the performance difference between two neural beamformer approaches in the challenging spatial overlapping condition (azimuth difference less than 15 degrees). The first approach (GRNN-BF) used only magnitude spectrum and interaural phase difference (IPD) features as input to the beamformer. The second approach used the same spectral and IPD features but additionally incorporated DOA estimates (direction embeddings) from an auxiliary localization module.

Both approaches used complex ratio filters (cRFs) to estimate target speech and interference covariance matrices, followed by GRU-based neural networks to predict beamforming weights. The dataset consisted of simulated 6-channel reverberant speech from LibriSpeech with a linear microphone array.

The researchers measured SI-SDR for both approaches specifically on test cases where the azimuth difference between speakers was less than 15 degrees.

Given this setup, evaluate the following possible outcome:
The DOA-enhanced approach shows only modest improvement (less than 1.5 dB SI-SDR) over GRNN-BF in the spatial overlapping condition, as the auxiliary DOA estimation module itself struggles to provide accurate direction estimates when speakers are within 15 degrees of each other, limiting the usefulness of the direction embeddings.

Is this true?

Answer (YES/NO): NO